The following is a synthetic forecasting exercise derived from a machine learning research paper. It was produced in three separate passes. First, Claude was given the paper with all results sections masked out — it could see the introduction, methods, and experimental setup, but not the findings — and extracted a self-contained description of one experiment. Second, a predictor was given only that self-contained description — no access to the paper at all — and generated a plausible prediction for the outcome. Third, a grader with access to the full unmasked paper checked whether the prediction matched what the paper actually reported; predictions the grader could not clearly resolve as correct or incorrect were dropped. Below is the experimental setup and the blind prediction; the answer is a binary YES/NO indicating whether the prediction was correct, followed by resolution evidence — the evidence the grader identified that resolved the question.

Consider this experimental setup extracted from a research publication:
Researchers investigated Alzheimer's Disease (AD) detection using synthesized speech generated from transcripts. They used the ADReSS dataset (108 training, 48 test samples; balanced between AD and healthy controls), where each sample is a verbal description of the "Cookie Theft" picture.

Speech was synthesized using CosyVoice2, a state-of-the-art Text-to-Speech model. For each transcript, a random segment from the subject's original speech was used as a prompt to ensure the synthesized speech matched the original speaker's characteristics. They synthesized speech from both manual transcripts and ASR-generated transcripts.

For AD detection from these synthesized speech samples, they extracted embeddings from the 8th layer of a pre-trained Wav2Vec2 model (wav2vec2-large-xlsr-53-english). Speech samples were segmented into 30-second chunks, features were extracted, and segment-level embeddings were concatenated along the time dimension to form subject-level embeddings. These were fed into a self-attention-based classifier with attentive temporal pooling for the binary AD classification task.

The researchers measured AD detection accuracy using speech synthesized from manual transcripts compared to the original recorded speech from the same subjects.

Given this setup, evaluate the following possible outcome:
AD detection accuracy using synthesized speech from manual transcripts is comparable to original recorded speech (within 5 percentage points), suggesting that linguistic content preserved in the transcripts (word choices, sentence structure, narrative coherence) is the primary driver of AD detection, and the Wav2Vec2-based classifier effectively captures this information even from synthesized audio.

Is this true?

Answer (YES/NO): YES